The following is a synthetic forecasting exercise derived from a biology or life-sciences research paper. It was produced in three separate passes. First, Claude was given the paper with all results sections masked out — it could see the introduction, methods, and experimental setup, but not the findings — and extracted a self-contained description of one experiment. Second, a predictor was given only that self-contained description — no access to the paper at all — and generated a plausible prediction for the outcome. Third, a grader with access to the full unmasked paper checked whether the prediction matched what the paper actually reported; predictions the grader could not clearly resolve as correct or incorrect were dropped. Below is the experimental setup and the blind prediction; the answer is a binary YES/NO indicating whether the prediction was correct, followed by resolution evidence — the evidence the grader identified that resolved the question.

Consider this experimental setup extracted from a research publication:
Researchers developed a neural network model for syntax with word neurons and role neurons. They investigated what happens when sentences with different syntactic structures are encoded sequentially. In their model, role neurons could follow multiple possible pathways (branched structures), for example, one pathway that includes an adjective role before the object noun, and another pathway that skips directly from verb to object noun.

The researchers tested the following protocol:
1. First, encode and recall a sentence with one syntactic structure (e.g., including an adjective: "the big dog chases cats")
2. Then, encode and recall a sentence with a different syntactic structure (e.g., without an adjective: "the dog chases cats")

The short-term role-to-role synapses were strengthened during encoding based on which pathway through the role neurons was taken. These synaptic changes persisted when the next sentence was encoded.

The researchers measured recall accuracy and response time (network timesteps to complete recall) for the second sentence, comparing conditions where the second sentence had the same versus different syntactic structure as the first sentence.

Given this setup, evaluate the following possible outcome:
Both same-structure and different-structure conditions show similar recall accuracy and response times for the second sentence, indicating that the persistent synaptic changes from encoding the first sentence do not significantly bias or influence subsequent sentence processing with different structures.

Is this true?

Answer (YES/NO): NO